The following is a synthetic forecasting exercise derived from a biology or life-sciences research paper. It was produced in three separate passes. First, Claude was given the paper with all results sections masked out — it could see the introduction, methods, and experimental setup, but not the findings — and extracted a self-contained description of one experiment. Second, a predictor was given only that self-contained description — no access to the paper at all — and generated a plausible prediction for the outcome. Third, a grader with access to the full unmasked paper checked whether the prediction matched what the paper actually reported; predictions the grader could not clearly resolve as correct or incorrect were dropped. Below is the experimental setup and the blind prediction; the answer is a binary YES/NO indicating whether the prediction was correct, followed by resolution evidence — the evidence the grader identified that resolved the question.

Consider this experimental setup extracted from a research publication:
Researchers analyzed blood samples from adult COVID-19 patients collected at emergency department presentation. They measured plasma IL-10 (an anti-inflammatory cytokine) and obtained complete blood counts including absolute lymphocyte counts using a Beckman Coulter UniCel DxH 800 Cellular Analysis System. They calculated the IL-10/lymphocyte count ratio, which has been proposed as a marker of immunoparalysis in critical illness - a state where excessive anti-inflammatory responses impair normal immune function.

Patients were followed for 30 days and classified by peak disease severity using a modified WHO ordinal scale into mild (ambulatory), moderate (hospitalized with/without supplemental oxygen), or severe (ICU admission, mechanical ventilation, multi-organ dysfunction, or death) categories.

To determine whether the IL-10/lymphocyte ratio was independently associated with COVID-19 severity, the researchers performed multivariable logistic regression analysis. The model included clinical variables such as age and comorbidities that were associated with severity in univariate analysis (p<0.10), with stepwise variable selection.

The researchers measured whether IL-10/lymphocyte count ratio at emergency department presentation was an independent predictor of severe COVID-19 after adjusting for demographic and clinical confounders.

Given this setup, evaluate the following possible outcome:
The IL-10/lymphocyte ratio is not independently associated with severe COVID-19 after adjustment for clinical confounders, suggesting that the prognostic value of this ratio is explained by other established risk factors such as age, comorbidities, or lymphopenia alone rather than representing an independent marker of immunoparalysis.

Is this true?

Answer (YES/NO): NO